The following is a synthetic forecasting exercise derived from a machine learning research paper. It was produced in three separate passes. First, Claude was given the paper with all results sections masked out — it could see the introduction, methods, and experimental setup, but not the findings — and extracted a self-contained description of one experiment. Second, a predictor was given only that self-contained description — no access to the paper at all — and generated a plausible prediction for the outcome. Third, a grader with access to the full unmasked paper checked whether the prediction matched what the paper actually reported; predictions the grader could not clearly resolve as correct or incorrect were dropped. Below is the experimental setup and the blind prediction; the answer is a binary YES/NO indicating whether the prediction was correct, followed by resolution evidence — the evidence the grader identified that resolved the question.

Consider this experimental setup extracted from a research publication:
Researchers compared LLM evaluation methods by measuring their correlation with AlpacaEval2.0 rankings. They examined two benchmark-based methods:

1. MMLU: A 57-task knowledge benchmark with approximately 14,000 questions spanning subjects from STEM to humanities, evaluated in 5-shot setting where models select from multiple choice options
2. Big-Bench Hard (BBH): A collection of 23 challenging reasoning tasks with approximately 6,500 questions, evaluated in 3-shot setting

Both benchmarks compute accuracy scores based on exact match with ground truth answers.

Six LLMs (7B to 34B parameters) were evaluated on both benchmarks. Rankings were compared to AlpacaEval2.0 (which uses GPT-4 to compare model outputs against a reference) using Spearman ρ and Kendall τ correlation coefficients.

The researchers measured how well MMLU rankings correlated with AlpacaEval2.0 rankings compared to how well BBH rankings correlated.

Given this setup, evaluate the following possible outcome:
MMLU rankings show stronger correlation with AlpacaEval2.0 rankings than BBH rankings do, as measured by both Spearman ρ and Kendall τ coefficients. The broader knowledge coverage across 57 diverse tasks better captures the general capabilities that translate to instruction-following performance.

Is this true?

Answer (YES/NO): NO